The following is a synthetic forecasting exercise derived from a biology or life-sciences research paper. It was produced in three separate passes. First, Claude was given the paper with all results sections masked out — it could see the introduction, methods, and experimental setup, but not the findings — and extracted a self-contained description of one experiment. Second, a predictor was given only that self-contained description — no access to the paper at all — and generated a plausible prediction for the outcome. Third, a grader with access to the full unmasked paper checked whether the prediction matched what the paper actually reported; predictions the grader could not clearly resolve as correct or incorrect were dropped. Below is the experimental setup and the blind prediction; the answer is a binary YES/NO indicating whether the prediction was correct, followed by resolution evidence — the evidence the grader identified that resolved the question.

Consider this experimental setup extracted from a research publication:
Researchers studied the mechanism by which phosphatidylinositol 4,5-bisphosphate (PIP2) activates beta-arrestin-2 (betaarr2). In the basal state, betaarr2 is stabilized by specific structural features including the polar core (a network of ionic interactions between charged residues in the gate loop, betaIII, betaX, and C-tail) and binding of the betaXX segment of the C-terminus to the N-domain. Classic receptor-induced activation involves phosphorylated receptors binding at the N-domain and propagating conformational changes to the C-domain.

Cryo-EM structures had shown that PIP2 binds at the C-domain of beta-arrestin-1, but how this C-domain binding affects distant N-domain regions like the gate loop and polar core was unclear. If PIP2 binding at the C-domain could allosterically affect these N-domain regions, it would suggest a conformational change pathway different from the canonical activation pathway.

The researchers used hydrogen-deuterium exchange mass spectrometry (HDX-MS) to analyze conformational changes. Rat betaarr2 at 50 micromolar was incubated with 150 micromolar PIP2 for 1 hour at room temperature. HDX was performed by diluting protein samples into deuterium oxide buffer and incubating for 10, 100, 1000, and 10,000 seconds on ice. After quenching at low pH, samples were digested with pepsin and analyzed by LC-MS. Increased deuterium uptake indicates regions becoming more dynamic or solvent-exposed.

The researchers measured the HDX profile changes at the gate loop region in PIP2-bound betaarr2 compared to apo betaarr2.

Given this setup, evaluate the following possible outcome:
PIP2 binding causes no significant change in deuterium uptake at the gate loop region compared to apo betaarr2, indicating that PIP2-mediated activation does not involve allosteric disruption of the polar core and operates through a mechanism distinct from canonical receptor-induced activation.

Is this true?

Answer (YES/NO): NO